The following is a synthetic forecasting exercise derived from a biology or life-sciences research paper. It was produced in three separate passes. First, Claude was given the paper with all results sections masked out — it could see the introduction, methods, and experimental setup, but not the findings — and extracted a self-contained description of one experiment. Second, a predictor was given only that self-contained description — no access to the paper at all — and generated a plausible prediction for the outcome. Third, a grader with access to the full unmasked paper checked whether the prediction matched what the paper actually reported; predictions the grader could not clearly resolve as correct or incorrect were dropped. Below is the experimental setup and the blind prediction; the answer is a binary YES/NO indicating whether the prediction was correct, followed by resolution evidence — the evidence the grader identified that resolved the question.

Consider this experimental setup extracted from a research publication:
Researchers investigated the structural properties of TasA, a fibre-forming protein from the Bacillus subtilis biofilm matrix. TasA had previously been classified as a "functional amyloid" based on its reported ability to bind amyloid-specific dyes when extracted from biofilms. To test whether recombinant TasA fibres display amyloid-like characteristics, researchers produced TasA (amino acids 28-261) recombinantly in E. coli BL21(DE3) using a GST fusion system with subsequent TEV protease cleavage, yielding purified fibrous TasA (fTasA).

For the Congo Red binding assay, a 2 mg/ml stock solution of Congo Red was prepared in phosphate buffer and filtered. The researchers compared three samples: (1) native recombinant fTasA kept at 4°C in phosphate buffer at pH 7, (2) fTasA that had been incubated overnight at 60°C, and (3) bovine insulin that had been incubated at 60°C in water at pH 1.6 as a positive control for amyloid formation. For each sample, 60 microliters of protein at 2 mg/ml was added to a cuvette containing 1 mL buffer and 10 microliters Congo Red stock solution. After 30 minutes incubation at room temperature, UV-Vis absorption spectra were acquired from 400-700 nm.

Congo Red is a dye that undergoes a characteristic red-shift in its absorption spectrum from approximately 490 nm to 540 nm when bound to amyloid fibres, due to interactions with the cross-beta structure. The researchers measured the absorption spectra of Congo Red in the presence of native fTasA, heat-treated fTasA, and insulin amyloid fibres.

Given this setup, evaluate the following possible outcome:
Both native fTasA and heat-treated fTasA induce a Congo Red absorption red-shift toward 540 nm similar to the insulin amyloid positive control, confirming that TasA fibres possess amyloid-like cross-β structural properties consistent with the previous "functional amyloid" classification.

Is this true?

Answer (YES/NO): NO